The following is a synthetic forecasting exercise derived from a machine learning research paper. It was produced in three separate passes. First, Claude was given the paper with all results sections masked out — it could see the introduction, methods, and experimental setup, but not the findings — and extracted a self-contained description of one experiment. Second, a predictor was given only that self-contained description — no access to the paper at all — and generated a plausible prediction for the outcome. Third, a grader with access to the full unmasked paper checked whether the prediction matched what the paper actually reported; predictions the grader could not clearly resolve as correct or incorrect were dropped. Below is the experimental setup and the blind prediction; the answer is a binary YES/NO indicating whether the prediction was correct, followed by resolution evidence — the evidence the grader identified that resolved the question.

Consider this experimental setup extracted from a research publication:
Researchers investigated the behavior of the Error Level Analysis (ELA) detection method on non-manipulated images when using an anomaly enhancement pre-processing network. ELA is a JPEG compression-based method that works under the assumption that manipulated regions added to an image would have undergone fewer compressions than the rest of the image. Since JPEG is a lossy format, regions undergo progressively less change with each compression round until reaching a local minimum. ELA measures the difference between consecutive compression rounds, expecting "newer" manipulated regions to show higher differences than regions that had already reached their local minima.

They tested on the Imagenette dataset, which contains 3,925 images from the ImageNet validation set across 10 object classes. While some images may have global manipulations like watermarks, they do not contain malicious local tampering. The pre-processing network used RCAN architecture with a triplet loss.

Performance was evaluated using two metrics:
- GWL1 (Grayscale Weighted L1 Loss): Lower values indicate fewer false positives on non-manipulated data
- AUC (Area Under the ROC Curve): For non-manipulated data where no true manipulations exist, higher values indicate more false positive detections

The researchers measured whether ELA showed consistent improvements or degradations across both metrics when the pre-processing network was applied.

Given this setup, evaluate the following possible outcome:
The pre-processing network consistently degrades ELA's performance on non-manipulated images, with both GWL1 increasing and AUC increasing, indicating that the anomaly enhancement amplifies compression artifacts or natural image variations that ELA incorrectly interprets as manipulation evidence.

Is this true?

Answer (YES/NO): NO